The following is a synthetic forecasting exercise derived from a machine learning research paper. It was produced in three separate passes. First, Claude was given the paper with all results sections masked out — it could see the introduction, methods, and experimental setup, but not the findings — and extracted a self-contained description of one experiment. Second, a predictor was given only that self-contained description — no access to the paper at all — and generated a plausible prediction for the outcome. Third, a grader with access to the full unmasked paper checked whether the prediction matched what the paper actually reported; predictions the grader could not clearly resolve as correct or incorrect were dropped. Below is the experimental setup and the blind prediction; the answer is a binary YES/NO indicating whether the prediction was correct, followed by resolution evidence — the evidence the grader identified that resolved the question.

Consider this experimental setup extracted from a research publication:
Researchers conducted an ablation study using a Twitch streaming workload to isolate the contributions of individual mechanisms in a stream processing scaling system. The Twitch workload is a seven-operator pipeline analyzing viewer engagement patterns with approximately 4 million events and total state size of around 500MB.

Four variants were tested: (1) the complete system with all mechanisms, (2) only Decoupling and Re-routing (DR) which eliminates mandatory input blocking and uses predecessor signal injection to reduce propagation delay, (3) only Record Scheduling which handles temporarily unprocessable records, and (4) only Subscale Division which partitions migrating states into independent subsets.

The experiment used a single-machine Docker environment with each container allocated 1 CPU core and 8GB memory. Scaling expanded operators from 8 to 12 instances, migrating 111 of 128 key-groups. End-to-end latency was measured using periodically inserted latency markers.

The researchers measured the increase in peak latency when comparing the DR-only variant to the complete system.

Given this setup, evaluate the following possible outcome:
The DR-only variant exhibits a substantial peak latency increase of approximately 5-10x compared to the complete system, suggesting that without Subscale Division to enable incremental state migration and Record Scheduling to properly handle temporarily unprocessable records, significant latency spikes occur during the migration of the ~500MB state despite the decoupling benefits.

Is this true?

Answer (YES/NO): NO